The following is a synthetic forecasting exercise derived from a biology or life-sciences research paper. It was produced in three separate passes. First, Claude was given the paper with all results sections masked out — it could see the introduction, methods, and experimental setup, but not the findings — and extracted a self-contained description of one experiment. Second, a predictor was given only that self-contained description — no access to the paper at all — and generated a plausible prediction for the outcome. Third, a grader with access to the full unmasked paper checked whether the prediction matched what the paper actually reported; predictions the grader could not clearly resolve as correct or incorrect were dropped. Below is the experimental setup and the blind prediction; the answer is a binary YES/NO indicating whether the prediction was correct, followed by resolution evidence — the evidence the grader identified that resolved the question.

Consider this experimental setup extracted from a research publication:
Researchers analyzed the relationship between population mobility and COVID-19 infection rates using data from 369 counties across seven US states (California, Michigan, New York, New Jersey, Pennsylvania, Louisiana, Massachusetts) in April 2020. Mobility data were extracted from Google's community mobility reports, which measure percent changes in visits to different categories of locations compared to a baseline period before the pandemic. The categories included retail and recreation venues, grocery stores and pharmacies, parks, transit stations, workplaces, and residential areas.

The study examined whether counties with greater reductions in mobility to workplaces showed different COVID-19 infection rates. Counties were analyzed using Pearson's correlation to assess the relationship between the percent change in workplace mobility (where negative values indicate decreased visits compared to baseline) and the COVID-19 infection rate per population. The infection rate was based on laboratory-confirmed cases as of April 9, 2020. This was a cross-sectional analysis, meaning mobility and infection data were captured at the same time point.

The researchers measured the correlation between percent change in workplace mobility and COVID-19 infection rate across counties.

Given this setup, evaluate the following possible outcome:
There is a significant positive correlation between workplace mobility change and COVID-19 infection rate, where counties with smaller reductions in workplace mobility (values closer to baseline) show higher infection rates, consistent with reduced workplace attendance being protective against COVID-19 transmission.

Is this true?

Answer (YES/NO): NO